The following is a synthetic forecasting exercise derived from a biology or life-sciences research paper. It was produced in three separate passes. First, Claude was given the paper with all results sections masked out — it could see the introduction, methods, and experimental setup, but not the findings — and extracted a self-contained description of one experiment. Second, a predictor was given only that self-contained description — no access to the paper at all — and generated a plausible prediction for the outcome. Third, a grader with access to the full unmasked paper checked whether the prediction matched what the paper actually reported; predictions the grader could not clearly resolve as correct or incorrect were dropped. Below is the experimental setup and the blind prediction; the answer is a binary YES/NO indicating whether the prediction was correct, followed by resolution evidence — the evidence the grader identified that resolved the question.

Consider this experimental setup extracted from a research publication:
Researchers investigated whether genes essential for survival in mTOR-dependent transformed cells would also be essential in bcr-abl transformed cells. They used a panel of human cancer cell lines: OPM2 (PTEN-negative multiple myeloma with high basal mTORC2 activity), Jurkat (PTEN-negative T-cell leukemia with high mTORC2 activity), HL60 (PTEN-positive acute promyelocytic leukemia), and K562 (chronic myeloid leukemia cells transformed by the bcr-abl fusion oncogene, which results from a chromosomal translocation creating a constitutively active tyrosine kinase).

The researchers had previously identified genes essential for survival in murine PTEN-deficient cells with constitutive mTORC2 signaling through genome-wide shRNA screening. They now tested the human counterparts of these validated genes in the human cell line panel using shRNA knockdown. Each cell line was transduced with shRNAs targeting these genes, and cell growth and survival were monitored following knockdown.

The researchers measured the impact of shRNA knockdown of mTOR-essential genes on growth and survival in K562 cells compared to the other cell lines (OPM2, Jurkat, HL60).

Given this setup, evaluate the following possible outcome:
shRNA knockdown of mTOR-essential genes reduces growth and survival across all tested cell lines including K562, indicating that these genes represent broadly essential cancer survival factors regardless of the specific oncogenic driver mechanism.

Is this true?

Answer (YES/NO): NO